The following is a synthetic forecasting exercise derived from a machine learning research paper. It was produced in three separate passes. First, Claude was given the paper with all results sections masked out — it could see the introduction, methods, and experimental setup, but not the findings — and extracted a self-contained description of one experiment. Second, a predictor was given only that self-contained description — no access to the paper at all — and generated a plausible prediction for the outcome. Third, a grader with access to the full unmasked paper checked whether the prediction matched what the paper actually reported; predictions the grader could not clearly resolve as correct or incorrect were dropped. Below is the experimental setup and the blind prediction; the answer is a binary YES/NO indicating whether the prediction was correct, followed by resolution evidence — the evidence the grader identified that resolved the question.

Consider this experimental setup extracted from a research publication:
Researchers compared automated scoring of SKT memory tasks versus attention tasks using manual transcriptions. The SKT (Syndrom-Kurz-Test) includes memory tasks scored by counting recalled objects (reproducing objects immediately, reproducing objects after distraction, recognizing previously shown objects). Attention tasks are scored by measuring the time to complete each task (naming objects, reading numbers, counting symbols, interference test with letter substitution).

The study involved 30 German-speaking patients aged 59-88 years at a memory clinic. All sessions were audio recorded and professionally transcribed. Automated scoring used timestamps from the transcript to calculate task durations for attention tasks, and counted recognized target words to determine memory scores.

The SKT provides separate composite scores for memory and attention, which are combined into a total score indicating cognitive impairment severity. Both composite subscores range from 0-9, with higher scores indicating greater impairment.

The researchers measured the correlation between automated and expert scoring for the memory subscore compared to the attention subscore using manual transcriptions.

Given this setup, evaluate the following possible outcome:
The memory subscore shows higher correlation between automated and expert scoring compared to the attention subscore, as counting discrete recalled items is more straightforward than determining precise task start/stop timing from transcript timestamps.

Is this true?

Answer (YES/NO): YES